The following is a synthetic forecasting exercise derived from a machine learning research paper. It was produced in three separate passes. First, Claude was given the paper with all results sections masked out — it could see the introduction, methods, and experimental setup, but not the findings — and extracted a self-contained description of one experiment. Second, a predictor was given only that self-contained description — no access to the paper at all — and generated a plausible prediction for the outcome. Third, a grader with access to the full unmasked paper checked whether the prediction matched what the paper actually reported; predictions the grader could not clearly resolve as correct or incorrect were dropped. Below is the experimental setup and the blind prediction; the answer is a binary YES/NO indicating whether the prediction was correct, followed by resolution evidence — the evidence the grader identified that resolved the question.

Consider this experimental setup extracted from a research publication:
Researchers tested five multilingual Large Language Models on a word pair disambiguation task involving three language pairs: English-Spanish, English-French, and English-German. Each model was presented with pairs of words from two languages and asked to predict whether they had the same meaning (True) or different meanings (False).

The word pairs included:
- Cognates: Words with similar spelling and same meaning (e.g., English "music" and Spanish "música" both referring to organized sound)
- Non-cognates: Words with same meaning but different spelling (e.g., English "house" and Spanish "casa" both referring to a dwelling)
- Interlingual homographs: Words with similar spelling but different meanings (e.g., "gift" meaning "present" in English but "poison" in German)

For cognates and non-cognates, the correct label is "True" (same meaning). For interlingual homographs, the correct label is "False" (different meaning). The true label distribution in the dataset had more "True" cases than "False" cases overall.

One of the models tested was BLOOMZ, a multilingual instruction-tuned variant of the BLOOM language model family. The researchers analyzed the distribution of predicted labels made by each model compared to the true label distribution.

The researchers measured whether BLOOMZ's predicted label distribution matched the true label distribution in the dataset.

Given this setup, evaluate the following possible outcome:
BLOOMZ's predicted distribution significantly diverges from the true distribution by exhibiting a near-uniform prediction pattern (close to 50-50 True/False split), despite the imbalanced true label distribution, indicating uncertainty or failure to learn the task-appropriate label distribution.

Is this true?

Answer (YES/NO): NO